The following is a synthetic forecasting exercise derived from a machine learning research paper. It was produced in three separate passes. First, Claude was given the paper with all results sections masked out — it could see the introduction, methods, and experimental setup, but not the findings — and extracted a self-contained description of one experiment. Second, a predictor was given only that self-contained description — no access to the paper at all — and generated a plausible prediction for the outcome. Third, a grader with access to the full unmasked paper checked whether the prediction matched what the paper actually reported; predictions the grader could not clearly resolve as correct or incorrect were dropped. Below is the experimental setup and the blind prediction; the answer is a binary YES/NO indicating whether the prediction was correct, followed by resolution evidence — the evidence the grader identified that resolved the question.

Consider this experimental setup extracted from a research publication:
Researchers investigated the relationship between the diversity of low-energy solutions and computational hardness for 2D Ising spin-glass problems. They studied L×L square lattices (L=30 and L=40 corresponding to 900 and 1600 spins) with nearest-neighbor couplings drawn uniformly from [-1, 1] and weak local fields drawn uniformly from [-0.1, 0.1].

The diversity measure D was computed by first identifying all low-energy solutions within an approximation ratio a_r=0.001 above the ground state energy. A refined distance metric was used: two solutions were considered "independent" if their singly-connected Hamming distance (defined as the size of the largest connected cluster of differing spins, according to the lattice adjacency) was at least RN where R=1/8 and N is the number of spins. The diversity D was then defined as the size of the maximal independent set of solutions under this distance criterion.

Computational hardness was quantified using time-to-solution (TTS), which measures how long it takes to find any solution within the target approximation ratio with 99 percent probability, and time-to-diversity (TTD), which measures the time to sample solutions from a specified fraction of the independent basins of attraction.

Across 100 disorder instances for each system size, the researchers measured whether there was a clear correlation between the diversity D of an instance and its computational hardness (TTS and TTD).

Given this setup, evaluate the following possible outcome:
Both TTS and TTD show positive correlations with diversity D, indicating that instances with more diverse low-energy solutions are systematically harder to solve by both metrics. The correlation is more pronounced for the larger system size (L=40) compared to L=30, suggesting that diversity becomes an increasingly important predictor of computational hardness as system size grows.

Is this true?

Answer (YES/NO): NO